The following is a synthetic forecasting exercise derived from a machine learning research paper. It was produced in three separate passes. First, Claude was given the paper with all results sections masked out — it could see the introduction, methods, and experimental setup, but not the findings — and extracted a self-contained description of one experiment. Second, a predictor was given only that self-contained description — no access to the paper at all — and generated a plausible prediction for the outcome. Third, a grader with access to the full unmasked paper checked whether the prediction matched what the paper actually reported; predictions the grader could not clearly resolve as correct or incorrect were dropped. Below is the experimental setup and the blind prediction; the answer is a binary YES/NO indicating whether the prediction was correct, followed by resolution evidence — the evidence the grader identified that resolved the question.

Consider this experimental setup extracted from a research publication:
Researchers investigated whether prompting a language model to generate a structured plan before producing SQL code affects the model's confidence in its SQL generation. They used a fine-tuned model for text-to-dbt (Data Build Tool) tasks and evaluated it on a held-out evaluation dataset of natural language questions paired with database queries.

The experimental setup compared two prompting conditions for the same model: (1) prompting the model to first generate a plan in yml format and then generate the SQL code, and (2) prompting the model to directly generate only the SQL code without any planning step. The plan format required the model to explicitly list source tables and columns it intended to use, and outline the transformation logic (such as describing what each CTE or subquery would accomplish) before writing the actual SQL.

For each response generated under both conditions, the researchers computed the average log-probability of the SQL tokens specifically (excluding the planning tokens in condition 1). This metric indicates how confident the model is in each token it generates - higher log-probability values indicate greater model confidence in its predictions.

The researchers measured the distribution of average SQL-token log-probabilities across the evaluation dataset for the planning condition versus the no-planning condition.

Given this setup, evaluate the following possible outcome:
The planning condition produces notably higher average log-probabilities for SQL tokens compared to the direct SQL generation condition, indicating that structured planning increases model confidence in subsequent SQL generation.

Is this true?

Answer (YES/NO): YES